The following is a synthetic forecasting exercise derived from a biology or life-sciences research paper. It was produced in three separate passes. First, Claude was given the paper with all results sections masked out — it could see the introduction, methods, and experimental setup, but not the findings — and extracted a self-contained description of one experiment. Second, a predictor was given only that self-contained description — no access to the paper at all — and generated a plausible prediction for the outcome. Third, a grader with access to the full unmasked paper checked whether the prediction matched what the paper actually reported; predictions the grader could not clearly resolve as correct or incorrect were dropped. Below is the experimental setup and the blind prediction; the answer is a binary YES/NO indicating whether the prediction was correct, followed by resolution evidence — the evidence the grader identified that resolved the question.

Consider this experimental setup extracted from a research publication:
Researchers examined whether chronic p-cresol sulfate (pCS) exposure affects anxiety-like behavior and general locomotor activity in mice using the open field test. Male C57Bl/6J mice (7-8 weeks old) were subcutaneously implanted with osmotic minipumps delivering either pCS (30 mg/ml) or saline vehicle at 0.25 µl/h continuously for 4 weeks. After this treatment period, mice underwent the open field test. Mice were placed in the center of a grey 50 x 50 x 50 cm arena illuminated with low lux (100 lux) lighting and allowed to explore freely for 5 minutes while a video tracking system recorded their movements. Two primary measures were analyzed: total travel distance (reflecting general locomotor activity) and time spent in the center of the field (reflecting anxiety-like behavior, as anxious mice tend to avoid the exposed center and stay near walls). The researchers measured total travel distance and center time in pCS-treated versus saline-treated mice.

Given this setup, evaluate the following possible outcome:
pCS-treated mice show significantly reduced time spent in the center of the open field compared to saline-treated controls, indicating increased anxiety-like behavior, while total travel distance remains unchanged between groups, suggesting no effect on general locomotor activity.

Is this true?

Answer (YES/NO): NO